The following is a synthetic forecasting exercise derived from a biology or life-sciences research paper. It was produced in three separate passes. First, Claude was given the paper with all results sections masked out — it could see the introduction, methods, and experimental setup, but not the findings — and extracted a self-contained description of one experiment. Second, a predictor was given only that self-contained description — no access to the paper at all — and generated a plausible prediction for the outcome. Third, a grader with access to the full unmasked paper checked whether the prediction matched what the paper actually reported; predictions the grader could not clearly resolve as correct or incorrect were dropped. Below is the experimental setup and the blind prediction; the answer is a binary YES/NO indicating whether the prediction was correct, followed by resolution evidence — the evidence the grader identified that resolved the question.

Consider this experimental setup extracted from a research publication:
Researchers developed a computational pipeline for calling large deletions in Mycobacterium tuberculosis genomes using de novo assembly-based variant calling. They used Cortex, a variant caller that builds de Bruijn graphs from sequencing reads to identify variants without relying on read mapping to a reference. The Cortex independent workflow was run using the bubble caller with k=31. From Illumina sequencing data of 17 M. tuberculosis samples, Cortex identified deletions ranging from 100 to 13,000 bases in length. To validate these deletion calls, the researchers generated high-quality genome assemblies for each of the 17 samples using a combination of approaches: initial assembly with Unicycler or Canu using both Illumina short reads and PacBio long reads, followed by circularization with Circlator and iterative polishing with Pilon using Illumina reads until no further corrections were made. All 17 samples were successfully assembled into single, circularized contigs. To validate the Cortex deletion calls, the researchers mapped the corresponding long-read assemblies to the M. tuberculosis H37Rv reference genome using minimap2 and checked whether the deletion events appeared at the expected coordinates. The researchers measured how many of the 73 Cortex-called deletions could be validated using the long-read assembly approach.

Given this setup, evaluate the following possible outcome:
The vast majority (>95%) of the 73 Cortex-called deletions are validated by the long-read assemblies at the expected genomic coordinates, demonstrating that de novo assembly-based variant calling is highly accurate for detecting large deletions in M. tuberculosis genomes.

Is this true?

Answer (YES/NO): YES